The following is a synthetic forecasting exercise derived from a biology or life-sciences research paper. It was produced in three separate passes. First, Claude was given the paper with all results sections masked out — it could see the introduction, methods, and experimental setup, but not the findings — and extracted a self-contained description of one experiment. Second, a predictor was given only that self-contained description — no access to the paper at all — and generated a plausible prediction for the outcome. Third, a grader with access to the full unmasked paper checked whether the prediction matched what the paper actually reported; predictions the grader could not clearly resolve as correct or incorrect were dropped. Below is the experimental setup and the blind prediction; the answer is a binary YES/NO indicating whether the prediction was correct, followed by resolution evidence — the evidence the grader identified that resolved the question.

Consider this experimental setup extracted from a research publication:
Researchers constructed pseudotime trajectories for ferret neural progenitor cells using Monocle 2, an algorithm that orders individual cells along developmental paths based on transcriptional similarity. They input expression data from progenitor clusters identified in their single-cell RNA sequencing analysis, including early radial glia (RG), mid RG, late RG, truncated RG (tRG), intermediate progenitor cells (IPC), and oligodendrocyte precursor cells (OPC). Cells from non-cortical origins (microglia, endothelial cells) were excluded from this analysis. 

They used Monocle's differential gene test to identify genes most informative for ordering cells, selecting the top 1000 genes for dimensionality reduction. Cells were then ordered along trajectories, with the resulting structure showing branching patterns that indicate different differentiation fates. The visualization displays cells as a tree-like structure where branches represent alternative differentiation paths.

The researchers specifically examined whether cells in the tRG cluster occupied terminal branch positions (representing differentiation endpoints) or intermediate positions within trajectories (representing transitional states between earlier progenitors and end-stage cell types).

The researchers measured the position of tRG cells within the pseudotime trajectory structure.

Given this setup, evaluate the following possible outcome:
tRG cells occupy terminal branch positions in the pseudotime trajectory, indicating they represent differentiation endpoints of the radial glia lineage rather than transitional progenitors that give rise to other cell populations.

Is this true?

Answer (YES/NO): NO